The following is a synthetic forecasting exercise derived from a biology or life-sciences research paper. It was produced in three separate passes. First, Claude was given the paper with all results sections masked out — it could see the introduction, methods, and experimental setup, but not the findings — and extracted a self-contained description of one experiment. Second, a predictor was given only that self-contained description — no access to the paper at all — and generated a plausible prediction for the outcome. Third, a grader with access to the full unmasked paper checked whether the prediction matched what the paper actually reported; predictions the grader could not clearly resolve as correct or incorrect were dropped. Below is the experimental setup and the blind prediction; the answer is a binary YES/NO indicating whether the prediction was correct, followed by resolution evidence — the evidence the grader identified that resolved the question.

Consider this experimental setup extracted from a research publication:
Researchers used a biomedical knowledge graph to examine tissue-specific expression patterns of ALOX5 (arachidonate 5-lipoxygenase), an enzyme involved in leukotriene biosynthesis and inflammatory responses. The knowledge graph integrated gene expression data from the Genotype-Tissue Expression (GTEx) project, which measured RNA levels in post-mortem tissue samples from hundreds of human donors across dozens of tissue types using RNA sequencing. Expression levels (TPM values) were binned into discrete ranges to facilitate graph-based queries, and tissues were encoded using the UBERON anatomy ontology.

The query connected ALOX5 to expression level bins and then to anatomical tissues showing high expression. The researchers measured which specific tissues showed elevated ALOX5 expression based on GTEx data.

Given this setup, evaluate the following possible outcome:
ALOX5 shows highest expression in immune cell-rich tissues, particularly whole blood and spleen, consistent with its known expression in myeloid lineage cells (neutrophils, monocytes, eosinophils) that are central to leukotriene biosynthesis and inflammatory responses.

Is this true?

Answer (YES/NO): NO